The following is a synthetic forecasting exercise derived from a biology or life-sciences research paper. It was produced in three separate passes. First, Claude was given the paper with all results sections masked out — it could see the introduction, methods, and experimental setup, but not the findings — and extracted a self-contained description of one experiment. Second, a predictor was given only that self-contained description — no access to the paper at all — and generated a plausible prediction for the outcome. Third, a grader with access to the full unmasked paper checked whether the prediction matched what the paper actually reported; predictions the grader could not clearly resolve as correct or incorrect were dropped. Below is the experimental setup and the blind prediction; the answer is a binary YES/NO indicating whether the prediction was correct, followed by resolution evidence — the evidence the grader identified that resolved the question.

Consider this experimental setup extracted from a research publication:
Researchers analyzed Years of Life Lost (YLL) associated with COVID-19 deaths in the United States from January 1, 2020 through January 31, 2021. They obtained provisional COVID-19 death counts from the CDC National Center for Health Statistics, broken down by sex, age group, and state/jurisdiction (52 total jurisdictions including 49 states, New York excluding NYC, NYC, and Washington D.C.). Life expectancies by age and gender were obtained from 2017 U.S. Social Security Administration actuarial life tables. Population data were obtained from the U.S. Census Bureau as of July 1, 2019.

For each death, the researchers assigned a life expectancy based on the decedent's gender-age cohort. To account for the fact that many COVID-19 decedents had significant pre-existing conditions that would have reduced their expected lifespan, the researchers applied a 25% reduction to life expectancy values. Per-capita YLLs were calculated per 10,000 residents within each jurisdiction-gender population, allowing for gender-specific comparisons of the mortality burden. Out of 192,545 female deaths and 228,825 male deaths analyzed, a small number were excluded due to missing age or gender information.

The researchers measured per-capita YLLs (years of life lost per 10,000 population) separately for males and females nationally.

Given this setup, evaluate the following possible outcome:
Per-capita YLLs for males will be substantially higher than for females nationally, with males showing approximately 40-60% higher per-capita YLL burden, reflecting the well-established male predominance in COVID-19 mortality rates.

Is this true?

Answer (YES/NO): NO